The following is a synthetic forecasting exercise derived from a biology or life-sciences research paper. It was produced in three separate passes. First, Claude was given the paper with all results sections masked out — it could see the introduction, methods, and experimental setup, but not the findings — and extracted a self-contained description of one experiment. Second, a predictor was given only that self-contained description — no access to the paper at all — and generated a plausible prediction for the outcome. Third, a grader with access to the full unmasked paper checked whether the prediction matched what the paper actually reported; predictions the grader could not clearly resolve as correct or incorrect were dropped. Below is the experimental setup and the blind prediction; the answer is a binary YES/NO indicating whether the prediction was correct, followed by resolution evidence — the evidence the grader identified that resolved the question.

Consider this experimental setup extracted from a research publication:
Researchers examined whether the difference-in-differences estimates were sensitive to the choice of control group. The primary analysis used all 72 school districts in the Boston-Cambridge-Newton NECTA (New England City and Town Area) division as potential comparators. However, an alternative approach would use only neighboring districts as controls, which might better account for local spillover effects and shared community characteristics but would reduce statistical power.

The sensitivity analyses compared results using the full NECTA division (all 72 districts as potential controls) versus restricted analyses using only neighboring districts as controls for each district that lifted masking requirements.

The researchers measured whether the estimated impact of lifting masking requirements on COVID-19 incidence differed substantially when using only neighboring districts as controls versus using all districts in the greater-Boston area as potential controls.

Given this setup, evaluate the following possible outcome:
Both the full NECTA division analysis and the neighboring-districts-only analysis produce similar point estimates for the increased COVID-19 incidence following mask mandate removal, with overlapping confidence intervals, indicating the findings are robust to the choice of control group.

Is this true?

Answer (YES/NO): YES